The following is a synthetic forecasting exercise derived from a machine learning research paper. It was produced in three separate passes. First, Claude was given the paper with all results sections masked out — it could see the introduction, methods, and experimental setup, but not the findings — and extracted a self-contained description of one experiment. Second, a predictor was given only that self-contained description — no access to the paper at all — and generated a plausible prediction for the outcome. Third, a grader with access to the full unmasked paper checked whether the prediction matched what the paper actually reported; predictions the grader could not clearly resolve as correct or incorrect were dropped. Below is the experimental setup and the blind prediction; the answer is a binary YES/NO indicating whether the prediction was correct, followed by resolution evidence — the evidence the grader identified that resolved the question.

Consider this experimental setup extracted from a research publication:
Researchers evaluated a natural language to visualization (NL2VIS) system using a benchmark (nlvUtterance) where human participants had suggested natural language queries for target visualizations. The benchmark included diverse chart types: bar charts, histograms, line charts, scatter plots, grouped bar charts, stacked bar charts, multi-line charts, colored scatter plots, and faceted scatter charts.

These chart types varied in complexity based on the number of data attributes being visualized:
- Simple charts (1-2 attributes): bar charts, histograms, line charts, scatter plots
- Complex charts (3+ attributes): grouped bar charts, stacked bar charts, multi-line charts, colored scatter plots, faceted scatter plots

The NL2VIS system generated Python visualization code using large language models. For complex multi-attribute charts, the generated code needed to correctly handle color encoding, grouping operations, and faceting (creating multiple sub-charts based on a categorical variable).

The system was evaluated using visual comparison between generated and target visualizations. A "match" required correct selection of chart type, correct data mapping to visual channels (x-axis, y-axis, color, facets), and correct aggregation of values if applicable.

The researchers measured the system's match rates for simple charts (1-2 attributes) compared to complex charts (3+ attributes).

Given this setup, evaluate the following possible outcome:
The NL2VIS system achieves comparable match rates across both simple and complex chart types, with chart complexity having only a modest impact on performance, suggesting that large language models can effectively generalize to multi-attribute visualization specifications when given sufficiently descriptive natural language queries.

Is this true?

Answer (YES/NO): NO